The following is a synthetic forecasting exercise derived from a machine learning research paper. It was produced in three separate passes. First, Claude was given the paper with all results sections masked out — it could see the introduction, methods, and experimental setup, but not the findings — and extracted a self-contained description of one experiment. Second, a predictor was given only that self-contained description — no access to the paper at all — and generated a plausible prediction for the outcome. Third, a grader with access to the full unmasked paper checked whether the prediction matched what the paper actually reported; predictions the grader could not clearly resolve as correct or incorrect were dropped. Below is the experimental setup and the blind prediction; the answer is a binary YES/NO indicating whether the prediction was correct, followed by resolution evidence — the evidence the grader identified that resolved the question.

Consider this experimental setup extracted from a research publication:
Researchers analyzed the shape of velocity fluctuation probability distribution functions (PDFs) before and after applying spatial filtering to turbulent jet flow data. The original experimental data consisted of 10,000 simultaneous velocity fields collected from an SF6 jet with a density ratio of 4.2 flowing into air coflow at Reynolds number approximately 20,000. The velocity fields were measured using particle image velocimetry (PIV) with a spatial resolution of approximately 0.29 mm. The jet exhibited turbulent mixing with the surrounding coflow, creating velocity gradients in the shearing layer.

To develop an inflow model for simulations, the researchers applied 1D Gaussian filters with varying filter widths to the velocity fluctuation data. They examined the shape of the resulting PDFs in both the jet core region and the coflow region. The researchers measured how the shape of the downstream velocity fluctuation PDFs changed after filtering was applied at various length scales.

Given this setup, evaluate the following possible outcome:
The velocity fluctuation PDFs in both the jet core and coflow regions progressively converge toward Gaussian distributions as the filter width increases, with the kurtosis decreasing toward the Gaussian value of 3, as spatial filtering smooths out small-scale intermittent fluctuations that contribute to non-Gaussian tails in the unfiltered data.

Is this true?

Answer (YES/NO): NO